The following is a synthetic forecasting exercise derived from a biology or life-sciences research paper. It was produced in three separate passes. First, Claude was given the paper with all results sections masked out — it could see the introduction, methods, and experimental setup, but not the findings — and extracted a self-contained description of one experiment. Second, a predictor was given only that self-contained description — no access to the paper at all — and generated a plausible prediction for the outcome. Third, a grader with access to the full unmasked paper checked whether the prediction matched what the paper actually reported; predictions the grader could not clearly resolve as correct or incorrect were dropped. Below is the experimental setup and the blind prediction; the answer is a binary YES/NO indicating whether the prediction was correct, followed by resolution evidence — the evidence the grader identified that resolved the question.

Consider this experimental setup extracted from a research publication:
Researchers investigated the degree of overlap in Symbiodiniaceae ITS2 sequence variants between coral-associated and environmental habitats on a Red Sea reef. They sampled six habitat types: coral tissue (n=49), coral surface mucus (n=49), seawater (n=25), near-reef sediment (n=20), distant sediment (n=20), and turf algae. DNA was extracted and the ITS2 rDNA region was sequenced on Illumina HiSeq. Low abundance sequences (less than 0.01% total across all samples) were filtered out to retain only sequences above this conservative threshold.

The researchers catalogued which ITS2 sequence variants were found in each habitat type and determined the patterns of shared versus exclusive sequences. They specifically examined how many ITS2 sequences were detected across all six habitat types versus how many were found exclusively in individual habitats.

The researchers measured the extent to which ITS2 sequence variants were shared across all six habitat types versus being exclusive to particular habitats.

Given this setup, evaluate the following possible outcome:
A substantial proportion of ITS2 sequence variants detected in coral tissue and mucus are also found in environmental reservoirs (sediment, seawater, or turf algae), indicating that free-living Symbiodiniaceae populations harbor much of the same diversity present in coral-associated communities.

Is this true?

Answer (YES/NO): NO